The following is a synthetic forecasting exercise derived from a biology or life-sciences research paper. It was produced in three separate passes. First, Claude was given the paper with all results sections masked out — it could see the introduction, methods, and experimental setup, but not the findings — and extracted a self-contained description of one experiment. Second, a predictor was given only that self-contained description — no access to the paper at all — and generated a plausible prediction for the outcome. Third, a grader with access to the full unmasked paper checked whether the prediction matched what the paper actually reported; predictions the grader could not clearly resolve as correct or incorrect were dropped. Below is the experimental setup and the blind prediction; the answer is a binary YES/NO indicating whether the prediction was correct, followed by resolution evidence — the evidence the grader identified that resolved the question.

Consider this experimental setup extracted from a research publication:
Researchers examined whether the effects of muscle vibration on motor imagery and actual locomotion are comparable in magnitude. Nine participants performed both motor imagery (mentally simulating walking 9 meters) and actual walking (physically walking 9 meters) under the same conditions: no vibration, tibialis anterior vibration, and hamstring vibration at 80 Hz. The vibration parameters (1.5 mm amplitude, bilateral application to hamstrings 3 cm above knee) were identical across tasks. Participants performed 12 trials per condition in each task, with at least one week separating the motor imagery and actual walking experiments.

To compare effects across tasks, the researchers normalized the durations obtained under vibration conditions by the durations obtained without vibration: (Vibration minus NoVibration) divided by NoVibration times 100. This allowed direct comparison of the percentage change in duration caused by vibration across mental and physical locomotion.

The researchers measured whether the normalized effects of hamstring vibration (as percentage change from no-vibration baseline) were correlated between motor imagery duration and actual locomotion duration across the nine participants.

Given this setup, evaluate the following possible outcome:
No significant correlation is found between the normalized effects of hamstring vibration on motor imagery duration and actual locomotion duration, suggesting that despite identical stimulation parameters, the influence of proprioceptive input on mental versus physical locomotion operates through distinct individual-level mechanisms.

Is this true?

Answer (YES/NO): NO